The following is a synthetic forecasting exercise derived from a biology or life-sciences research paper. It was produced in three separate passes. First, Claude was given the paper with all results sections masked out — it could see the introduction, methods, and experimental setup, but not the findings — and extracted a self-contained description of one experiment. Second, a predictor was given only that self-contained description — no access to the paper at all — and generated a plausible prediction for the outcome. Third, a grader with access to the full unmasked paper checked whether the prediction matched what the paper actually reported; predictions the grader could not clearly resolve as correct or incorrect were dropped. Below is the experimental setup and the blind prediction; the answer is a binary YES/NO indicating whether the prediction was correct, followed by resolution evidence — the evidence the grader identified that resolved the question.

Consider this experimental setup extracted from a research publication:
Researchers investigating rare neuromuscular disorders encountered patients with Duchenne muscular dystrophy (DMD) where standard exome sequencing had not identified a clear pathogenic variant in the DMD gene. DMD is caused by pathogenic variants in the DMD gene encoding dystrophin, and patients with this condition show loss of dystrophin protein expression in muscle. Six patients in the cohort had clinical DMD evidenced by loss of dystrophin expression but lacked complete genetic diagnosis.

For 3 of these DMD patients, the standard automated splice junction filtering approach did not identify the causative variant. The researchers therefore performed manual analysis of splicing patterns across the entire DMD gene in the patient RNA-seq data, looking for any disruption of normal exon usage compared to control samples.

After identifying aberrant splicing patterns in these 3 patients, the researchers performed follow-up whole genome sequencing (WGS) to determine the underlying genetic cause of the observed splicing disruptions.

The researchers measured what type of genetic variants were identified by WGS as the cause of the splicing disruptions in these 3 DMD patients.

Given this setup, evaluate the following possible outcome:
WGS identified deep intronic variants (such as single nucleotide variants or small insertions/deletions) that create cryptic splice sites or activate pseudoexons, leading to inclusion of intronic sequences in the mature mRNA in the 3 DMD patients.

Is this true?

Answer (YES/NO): NO